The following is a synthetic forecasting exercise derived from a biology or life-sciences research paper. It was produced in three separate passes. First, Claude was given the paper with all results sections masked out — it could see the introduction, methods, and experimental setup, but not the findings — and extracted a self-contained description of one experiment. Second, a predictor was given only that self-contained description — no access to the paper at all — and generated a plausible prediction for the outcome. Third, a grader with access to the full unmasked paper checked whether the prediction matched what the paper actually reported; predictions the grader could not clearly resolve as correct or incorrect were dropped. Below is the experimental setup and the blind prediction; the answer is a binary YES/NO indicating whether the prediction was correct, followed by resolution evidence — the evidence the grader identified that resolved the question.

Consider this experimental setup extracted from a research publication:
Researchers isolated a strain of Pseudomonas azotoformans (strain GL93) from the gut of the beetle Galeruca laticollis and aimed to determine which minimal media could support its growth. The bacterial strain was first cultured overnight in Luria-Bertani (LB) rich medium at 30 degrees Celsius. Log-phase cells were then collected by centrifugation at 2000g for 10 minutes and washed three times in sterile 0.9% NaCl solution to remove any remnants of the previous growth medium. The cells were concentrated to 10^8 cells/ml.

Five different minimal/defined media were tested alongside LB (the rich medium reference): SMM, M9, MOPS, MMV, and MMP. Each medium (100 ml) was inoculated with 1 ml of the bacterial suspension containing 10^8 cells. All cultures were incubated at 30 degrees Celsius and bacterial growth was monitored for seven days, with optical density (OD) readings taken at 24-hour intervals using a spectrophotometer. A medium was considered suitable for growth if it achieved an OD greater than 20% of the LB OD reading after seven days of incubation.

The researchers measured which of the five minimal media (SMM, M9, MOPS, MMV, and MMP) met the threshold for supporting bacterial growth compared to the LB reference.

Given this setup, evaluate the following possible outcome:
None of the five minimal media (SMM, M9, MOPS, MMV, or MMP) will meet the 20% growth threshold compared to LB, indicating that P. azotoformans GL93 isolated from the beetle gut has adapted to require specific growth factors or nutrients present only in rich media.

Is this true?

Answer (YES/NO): NO